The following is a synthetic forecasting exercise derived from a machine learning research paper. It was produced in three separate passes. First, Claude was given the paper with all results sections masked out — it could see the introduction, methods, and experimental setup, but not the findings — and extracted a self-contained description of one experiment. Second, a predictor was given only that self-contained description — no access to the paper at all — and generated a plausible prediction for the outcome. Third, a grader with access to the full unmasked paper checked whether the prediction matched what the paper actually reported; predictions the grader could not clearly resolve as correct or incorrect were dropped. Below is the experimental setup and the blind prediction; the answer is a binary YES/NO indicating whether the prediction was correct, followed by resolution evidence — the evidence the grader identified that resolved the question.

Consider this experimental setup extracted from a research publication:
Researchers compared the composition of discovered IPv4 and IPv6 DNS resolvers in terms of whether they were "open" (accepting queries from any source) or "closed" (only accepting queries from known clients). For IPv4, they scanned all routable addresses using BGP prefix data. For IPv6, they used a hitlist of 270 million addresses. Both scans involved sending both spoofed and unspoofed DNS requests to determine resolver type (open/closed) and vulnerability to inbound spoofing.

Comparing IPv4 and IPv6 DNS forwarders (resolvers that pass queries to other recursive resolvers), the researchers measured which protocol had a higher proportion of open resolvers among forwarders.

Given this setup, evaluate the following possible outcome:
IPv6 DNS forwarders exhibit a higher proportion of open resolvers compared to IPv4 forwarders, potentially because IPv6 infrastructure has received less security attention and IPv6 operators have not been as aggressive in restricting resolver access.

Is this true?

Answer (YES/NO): NO